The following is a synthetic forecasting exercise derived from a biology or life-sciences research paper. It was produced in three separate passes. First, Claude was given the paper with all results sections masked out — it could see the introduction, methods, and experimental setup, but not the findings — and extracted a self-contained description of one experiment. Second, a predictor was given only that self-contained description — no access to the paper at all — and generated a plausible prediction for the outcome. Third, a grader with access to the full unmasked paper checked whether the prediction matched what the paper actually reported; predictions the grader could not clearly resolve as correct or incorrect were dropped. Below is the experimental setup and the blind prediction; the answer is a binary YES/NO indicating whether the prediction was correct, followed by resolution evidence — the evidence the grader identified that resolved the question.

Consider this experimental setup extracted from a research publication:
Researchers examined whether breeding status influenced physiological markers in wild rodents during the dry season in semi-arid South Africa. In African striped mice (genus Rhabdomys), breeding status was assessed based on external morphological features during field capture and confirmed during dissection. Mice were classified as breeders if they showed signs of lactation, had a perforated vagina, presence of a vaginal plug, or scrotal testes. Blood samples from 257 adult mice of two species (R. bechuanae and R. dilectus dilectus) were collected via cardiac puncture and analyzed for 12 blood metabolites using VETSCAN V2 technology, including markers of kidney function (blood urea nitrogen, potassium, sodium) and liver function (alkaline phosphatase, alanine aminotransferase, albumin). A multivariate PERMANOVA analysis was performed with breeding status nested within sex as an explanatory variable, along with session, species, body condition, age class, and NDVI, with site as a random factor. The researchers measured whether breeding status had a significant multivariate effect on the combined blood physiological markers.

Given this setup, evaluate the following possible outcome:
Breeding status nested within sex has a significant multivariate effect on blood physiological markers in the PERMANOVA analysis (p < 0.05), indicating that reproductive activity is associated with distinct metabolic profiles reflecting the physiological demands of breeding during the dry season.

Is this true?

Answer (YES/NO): YES